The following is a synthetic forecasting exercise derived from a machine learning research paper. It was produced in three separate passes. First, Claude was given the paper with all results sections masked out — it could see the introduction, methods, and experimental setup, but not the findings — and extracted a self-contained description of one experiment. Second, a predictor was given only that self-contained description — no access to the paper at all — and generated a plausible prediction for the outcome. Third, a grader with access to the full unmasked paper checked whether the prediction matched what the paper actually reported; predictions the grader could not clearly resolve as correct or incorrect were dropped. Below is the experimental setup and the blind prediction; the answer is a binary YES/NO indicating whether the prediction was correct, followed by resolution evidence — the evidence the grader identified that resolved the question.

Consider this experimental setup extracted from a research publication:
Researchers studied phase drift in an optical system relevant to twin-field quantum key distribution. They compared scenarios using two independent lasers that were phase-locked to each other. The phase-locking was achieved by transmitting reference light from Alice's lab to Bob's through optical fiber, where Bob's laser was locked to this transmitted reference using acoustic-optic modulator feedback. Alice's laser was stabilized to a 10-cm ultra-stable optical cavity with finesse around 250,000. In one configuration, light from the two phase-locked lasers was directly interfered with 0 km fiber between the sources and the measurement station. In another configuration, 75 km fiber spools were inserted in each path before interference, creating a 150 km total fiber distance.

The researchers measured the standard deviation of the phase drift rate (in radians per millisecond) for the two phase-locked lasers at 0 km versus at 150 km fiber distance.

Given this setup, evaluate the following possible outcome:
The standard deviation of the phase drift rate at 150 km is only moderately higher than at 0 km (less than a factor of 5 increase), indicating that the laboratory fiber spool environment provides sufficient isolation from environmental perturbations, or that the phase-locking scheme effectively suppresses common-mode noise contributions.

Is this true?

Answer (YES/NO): YES